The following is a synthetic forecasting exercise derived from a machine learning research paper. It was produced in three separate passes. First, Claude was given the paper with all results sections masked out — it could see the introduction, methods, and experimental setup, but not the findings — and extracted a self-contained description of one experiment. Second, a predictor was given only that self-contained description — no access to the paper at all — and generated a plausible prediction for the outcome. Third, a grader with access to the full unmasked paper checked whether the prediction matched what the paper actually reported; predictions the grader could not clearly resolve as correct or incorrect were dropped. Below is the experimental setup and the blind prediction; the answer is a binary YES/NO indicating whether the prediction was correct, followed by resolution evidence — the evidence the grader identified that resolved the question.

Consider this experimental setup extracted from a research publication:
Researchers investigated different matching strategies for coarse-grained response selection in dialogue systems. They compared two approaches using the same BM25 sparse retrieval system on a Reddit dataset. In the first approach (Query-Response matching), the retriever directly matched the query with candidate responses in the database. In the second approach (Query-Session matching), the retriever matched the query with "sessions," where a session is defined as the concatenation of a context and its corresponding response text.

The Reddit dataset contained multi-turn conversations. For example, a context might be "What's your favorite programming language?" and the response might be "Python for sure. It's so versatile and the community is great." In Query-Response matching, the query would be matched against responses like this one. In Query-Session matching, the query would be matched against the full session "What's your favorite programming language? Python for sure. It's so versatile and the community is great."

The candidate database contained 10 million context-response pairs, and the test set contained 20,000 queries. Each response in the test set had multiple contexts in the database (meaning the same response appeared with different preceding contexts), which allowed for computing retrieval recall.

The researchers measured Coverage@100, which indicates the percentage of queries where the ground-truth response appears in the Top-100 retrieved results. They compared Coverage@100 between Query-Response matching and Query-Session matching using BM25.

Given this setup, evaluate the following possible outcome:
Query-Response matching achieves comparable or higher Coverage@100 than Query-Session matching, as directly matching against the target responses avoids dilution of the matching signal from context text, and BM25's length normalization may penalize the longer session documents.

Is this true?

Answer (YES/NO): NO